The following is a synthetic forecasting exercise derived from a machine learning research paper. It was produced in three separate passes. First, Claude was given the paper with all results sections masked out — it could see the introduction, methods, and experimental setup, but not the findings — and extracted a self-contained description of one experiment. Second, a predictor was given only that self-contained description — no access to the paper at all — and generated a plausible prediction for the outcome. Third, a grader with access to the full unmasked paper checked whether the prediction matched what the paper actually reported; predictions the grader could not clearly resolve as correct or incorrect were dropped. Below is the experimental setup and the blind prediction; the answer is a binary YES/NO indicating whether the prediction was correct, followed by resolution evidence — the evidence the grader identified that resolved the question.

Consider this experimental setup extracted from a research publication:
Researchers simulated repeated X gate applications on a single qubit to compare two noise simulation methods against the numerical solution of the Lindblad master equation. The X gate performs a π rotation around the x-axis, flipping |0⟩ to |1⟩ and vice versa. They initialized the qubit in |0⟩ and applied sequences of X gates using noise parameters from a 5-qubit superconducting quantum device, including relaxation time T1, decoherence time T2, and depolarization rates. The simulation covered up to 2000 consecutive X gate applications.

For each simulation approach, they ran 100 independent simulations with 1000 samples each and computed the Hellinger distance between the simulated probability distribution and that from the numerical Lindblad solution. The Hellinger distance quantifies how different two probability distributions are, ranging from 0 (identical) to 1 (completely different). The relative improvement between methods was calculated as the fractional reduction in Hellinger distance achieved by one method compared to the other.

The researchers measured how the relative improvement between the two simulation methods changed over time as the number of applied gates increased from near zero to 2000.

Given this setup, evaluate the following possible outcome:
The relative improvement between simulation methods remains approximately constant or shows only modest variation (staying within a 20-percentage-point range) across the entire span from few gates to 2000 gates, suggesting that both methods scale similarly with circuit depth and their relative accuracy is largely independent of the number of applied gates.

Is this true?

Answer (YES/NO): NO